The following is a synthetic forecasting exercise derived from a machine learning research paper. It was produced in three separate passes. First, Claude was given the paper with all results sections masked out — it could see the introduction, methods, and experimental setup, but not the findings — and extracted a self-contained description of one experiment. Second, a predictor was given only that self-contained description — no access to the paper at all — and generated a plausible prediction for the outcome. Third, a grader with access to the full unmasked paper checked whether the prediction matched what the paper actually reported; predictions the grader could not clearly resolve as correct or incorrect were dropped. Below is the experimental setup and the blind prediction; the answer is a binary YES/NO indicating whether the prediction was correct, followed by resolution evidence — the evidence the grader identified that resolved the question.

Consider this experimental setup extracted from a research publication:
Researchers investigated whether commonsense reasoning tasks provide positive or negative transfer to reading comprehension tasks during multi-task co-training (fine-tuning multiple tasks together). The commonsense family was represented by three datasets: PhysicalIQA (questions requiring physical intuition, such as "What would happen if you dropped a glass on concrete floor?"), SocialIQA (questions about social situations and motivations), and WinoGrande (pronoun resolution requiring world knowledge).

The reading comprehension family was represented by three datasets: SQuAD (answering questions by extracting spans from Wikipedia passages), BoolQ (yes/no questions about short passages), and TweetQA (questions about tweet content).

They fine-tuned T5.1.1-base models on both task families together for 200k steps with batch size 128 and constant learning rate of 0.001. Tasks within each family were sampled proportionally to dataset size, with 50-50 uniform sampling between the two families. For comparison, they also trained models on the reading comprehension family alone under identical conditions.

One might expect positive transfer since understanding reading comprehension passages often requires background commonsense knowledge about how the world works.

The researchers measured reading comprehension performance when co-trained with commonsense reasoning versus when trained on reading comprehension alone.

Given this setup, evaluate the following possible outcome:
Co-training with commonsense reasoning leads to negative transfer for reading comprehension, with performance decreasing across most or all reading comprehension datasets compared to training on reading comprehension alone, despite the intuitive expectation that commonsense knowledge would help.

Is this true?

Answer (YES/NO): NO